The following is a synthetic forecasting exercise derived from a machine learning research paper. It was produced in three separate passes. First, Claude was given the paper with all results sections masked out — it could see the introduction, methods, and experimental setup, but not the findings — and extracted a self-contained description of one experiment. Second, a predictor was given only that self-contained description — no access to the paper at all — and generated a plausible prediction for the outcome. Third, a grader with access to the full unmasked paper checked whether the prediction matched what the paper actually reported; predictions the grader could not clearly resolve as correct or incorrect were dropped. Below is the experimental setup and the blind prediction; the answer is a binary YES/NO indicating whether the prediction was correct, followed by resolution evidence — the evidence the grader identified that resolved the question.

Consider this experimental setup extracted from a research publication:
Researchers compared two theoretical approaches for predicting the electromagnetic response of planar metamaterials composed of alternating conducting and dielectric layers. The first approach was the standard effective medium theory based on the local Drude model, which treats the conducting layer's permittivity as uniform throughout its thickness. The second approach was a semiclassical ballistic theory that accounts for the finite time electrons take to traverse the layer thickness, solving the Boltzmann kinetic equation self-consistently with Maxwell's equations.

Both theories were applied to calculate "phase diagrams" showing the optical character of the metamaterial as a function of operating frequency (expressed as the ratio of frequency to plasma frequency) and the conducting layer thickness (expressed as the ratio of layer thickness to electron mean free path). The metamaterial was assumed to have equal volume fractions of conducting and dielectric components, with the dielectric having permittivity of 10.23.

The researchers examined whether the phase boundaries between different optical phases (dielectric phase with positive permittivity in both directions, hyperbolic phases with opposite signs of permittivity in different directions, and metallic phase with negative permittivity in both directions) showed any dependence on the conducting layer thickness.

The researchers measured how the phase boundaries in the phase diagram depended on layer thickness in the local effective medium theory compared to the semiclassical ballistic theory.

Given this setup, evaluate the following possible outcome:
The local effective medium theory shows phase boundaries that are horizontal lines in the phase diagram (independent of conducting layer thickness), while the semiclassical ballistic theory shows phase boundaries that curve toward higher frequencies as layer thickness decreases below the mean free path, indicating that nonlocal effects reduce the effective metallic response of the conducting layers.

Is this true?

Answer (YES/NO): NO